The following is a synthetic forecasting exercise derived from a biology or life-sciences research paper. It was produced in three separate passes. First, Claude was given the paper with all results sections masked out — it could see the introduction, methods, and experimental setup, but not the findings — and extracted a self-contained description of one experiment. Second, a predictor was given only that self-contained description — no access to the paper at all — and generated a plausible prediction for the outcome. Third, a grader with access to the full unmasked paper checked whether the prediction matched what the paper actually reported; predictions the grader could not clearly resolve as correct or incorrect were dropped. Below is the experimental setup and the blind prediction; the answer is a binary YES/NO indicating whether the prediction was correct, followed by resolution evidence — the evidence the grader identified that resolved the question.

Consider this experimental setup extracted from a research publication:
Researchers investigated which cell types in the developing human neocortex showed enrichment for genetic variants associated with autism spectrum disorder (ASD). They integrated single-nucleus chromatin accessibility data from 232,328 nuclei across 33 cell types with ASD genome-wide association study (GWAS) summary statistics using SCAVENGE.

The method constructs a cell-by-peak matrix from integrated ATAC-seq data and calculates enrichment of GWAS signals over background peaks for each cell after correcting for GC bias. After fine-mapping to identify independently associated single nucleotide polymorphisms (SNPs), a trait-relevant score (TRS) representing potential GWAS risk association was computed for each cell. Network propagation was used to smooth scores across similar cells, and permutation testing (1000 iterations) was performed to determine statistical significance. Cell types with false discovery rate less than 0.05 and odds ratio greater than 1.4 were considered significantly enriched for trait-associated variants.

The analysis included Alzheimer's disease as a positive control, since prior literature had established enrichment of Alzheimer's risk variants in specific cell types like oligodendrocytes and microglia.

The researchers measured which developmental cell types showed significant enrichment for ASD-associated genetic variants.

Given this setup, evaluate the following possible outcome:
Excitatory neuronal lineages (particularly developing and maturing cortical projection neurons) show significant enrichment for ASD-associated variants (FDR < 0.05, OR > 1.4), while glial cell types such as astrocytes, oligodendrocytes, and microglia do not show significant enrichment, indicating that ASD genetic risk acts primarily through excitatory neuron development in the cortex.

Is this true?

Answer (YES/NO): YES